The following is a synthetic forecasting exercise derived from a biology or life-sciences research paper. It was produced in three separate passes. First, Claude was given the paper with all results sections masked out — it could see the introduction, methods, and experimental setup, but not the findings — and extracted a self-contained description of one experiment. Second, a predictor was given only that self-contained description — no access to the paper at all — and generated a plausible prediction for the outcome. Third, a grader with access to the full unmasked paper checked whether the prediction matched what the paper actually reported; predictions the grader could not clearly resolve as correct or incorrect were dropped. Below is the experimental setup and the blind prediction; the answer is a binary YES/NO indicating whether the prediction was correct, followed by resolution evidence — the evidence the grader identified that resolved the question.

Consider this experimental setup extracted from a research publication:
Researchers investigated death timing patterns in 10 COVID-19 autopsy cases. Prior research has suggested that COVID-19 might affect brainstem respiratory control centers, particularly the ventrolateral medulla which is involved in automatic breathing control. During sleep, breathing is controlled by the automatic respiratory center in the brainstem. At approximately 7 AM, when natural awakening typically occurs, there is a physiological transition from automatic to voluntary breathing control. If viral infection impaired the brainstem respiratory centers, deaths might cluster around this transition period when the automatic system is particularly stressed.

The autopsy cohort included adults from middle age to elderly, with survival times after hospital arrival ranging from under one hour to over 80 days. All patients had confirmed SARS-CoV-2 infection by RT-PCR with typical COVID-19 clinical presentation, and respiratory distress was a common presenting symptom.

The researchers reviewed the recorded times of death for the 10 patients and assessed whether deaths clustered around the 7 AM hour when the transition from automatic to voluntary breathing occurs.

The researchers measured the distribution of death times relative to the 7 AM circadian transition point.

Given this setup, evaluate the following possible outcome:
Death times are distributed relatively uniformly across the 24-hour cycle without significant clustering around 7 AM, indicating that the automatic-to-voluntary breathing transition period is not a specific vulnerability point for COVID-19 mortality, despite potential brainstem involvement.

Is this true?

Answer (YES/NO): NO